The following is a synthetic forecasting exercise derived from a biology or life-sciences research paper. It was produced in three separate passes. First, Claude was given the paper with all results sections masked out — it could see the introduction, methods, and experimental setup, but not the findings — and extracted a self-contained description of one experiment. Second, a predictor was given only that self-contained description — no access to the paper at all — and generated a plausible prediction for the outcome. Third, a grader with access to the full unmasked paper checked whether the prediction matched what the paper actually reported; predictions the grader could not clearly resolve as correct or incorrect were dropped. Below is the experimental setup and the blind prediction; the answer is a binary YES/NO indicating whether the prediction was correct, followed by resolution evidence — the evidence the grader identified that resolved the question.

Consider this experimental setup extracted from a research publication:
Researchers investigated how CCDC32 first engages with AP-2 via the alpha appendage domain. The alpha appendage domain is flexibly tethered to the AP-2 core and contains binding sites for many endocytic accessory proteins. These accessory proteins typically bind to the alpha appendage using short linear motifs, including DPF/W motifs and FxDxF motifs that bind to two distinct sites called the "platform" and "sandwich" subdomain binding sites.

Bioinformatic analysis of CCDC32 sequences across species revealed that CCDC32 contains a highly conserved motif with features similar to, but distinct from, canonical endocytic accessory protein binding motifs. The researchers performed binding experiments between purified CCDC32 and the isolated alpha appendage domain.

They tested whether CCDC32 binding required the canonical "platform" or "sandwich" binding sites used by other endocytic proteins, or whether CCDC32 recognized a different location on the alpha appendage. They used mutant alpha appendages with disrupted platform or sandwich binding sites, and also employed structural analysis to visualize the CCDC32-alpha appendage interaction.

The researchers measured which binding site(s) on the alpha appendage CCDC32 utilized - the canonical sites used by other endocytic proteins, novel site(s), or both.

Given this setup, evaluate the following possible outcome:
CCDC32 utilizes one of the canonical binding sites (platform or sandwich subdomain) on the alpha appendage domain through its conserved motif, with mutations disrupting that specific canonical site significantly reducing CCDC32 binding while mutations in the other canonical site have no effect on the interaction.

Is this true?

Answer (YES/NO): NO